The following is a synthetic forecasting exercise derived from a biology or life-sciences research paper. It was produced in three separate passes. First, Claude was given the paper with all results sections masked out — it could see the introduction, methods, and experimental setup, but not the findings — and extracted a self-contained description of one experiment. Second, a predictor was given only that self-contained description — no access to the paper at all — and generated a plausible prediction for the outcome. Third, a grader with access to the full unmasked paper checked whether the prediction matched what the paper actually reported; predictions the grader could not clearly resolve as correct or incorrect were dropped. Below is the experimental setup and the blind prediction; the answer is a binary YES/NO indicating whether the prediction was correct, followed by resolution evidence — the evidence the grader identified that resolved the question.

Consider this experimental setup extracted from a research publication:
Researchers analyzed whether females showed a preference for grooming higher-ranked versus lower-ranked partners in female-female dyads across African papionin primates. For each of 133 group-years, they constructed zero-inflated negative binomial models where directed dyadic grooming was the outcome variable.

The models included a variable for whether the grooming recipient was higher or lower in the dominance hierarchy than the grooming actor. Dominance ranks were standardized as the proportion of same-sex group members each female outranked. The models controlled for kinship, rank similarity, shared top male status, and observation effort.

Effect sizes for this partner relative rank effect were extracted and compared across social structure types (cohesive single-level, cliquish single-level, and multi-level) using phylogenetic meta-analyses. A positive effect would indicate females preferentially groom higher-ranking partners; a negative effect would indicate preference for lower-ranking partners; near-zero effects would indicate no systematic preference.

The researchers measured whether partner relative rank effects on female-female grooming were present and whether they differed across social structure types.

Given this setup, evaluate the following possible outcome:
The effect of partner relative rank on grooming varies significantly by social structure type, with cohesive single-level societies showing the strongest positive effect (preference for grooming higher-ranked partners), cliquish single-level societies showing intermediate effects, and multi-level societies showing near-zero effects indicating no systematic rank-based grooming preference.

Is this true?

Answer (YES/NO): NO